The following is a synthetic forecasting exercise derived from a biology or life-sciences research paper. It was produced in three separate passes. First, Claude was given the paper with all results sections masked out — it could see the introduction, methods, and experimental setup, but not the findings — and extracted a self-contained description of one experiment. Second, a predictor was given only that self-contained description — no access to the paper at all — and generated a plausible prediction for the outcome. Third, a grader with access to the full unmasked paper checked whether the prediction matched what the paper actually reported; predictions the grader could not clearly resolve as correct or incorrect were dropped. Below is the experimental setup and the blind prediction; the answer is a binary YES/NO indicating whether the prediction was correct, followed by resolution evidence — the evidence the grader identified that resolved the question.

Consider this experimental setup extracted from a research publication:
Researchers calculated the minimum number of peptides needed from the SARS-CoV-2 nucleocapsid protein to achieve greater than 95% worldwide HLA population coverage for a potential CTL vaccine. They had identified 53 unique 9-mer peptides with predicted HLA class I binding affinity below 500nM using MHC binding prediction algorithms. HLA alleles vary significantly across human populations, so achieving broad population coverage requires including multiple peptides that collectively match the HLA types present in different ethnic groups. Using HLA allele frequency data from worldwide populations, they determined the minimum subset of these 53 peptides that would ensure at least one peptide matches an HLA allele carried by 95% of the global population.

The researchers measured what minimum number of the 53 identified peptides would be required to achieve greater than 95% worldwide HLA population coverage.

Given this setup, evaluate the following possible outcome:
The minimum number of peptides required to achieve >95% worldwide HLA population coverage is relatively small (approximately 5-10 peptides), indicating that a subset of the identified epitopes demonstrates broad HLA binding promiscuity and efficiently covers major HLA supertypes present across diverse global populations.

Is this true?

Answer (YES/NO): NO